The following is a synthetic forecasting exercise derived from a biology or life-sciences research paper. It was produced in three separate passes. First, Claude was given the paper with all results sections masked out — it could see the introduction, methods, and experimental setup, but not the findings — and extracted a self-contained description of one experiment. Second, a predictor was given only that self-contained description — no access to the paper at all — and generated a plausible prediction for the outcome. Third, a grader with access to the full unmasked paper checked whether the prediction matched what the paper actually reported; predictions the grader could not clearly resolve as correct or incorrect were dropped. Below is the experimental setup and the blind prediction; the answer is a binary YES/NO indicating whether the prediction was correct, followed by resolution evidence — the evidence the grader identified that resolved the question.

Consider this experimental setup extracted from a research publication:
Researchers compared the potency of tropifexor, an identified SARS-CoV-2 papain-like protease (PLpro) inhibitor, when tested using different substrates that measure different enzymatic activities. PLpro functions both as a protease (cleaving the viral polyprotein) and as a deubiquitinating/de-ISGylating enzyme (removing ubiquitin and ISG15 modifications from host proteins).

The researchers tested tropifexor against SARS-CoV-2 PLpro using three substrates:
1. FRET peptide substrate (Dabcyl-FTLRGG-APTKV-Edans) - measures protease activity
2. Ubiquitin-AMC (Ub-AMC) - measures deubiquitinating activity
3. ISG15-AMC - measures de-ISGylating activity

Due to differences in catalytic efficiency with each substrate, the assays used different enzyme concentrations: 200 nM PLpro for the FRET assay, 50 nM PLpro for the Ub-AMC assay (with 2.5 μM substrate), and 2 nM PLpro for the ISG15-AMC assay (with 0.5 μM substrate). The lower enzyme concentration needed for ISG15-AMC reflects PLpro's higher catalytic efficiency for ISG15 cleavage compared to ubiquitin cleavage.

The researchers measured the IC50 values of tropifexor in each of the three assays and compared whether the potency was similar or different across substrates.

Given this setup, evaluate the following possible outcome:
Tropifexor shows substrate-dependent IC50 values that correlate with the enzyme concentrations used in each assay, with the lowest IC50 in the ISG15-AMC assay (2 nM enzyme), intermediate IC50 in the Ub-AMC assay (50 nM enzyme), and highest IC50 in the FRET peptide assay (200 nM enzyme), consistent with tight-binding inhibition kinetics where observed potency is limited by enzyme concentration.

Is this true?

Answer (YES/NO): NO